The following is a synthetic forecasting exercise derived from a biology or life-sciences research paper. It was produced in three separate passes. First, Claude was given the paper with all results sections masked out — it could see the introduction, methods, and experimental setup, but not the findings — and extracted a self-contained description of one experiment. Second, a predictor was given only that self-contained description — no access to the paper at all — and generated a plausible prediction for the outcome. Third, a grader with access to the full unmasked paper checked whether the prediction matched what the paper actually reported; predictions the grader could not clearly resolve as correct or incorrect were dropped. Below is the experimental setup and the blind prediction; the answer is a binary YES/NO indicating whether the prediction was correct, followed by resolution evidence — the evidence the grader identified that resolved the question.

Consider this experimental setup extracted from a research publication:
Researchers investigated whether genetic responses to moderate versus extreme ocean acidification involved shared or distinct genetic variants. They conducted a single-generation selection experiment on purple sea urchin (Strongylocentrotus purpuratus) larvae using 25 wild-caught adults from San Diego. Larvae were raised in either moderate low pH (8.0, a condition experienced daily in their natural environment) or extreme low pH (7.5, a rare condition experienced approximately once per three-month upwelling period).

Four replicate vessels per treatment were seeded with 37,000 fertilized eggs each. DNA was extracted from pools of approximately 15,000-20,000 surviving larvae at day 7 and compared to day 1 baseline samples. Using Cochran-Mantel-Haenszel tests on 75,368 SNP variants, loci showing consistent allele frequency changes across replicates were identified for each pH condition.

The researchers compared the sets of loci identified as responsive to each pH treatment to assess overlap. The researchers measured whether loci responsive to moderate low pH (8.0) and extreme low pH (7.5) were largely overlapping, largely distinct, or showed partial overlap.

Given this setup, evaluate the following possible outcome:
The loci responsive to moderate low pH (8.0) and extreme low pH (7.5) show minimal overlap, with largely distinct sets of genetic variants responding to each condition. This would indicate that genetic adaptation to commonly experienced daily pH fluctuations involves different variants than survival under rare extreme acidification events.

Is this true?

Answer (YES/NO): YES